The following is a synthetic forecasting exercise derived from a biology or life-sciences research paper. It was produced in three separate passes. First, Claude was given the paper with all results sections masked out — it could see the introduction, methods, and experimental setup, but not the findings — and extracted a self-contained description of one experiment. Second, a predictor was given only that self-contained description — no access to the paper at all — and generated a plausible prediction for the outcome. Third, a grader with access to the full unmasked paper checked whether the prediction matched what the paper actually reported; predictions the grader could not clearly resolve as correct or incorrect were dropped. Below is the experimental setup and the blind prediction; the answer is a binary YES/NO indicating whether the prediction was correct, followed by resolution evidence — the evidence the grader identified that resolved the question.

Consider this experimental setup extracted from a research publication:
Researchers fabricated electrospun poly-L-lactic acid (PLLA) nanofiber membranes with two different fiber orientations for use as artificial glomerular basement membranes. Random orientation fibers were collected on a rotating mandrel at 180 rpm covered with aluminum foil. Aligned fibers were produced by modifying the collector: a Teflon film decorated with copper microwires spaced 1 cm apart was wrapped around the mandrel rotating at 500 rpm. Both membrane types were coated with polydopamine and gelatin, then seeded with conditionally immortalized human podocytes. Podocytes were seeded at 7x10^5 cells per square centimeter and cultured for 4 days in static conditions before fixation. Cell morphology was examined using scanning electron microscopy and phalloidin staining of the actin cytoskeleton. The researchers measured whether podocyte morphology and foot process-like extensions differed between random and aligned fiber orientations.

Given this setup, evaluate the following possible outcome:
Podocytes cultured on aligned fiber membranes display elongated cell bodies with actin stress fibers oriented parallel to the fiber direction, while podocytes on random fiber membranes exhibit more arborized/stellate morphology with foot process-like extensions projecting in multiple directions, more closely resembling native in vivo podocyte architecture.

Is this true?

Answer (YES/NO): NO